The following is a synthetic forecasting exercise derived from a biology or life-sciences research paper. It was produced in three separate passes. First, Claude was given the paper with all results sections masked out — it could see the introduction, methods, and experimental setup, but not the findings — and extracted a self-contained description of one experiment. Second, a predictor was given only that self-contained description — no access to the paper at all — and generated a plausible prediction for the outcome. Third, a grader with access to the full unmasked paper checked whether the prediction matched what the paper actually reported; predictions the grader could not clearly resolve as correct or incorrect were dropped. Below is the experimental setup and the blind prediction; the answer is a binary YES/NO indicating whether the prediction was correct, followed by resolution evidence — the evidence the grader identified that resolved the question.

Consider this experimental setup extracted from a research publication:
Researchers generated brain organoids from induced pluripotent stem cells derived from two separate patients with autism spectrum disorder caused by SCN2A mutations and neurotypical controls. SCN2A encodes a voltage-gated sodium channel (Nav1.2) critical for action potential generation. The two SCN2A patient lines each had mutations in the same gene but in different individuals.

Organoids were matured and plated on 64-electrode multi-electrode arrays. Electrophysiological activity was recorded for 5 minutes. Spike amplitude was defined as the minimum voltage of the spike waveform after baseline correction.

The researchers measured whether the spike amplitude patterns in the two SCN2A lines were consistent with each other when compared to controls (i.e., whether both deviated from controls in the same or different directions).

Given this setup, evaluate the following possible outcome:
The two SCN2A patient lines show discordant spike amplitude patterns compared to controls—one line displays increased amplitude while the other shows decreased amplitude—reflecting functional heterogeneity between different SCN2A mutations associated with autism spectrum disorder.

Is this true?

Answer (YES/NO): NO